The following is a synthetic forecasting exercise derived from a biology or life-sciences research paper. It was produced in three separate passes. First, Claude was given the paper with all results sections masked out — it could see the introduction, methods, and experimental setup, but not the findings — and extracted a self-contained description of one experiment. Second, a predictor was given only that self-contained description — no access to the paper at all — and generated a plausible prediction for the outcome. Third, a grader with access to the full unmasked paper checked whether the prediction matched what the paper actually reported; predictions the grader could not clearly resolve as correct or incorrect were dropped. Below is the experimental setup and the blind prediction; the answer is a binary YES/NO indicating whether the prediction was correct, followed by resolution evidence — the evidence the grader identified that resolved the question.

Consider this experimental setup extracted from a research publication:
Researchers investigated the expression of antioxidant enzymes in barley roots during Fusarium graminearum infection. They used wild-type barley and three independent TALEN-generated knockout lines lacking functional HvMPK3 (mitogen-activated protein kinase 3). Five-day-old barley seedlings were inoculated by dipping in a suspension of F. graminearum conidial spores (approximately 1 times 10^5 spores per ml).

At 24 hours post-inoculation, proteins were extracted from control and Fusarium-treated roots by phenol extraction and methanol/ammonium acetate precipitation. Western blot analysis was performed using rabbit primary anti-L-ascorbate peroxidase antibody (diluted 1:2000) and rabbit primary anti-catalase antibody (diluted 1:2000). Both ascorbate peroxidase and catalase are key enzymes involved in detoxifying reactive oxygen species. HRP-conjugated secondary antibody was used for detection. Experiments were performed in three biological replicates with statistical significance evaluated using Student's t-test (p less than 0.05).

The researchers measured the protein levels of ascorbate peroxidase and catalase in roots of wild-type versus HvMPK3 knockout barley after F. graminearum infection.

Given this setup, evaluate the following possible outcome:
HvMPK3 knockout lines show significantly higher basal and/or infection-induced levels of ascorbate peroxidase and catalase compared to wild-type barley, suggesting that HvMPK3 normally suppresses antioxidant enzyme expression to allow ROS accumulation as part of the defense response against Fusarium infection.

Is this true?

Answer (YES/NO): YES